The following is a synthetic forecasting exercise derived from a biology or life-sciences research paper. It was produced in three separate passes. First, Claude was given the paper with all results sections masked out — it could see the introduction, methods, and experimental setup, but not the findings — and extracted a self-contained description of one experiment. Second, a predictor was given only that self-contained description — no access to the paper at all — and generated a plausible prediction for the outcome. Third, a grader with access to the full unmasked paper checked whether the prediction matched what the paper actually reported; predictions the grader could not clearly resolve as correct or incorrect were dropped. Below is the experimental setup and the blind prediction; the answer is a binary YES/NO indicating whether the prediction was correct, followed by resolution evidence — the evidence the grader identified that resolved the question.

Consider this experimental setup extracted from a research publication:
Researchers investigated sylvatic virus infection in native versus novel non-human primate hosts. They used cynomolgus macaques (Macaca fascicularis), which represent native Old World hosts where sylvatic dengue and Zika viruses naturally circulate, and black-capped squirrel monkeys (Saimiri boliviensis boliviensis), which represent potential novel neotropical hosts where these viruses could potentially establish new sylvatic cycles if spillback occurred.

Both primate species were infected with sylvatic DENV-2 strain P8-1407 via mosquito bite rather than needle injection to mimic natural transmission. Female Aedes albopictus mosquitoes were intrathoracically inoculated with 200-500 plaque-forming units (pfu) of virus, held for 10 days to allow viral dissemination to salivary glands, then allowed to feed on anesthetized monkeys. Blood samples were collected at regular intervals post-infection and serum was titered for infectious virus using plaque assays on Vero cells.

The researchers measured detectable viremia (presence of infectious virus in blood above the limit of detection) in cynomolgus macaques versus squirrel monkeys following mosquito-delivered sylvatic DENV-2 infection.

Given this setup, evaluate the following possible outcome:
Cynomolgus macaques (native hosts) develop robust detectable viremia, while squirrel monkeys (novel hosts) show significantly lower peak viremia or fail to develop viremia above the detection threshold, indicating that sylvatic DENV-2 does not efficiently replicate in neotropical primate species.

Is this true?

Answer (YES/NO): NO